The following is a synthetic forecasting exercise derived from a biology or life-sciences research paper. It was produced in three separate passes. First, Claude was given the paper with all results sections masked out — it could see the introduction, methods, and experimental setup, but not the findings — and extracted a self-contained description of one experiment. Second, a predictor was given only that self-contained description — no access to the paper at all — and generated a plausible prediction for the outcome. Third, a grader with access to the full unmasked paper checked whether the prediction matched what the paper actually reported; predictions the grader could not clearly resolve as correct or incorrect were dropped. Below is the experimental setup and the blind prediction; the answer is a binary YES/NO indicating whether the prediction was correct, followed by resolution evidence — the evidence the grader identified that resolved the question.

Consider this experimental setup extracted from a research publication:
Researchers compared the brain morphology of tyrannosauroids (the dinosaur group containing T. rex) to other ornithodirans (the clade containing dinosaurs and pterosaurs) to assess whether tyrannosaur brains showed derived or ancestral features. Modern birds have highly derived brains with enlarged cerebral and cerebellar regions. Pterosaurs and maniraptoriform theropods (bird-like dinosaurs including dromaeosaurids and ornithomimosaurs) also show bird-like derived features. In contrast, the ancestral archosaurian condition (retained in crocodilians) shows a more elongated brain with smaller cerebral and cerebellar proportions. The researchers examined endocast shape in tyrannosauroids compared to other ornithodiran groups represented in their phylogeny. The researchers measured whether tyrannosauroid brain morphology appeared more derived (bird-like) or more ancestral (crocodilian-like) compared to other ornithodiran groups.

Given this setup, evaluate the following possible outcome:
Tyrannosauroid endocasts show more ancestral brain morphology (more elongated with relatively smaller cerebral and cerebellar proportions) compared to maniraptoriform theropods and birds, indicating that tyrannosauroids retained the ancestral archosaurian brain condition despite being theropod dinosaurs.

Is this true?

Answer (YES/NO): YES